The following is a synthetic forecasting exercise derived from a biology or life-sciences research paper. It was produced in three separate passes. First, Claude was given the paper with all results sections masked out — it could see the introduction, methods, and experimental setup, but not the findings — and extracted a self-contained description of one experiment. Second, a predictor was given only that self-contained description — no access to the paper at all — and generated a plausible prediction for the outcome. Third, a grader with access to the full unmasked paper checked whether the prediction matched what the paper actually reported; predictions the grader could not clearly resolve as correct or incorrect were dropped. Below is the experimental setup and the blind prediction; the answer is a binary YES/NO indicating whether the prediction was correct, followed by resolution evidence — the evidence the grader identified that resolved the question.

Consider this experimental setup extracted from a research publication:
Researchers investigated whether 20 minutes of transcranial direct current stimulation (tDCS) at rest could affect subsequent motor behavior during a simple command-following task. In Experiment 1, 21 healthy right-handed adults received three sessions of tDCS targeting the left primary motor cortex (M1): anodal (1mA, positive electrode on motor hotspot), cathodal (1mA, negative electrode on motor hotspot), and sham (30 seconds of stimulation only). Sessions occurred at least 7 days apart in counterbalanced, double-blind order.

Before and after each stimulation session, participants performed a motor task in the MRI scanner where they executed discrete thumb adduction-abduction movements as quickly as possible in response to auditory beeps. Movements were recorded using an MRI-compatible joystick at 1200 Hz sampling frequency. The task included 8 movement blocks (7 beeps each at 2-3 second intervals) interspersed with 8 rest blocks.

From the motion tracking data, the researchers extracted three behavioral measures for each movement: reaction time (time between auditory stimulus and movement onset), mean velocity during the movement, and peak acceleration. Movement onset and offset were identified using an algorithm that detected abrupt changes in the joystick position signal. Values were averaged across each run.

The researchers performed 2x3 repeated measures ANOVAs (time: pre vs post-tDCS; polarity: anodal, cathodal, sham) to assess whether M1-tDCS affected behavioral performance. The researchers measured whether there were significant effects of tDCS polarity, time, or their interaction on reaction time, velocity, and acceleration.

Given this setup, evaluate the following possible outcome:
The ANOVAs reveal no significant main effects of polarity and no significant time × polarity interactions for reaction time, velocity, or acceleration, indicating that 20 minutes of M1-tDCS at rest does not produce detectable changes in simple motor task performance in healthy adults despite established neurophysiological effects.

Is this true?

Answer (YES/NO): YES